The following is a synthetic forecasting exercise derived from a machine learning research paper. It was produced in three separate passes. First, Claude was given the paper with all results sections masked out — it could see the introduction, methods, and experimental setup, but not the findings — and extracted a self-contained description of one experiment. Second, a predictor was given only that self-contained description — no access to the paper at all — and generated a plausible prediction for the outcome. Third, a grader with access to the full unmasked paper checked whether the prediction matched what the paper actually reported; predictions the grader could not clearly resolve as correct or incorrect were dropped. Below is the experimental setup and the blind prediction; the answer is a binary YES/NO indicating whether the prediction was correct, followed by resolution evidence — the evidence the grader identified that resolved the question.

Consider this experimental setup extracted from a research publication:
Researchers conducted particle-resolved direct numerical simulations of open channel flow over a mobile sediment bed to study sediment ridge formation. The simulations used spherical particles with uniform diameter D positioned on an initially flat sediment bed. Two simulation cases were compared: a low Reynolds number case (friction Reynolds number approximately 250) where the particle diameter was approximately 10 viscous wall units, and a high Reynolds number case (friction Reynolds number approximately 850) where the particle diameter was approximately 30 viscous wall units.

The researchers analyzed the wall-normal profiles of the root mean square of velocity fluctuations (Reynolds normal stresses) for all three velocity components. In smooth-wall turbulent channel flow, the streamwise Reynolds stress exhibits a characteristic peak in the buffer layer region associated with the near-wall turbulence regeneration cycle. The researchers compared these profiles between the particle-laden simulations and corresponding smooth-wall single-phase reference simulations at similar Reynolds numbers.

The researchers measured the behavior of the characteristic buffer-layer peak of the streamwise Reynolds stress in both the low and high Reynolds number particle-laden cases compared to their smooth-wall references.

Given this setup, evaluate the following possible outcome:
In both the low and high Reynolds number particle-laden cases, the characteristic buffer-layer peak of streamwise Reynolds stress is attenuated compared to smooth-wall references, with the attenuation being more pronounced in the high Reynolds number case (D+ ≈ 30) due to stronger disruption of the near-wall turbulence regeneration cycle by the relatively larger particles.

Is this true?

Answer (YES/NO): YES